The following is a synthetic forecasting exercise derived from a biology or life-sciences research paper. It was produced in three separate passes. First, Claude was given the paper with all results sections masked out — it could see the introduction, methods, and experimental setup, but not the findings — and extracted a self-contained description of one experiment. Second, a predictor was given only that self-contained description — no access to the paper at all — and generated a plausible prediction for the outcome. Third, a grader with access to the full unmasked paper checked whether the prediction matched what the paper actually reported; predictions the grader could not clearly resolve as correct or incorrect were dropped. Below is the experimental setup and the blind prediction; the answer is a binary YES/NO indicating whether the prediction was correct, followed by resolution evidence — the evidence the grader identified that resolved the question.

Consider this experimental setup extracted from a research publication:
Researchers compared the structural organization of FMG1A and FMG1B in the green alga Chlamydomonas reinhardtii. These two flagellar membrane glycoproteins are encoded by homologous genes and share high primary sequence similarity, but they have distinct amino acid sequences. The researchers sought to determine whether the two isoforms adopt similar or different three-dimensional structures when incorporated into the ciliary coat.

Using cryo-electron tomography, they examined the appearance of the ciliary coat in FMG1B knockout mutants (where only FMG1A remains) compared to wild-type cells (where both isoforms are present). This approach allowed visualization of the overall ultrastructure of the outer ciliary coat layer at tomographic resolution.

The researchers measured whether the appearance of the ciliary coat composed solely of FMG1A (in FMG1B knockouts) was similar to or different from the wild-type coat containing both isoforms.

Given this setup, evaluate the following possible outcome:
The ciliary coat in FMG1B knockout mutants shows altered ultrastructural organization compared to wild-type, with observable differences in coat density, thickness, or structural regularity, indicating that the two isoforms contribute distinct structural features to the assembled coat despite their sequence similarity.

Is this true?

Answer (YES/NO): NO